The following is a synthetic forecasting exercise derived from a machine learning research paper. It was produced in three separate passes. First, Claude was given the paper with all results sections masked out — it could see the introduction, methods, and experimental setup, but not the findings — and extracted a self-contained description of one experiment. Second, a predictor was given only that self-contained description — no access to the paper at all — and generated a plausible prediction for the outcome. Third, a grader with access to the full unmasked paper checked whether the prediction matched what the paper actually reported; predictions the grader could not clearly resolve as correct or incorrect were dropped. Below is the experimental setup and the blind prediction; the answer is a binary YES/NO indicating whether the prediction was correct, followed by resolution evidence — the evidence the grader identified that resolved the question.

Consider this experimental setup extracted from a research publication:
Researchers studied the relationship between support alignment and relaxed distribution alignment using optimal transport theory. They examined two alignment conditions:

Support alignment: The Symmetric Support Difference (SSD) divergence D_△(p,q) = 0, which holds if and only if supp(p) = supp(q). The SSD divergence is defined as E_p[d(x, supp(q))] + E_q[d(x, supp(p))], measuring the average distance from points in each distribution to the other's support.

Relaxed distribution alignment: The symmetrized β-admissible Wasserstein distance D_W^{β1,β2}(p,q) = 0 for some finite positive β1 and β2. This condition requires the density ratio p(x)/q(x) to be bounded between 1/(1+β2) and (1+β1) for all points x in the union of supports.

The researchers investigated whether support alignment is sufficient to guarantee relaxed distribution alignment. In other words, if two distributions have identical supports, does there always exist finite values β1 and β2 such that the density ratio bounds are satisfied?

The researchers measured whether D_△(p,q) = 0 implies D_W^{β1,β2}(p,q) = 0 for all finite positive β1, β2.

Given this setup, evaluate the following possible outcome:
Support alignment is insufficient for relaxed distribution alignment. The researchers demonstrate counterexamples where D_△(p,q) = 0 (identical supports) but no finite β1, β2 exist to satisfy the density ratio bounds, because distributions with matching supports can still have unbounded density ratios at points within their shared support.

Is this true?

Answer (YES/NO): YES